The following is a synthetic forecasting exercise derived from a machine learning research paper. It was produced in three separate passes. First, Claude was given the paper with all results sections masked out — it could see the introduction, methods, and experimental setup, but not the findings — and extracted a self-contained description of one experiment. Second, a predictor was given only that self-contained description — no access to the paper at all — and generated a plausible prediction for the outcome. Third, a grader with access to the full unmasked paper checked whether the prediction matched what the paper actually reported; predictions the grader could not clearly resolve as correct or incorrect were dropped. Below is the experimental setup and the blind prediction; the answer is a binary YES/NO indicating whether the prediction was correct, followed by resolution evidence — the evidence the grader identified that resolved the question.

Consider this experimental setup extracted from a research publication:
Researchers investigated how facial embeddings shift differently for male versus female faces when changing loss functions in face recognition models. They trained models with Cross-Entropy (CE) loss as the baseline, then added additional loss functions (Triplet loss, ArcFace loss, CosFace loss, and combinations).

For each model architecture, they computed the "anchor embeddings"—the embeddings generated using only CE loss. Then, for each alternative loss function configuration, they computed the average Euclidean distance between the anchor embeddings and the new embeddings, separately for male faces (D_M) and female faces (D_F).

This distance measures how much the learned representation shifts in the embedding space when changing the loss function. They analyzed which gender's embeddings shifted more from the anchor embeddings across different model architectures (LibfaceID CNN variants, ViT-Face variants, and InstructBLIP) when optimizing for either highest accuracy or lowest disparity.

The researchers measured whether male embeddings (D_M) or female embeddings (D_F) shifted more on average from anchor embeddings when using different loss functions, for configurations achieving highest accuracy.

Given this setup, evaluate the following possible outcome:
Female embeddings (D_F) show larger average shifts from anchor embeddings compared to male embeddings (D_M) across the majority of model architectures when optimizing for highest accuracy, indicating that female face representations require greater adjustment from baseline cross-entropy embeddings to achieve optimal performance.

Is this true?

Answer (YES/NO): YES